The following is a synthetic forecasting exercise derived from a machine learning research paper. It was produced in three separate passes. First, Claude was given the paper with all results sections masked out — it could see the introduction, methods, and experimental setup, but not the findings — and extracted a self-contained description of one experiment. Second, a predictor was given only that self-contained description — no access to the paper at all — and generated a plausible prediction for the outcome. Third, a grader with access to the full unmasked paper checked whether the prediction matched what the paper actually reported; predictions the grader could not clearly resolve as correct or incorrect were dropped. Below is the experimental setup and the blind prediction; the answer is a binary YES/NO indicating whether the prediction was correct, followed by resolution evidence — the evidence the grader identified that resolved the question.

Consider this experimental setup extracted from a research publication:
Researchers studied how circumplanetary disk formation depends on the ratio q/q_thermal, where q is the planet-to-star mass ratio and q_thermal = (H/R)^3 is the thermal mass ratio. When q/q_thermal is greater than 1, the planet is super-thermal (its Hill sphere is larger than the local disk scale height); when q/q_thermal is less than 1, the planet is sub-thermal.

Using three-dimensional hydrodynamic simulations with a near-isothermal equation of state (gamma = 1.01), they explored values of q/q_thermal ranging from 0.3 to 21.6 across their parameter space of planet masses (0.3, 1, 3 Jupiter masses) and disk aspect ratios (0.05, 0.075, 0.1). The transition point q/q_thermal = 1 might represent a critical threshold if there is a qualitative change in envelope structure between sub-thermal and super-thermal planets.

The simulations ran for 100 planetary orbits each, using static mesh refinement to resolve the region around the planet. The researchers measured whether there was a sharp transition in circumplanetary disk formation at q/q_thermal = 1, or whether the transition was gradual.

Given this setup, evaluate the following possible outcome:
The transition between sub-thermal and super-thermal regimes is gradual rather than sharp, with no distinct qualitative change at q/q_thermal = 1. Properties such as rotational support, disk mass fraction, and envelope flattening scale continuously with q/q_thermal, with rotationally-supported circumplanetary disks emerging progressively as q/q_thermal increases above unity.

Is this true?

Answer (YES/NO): YES